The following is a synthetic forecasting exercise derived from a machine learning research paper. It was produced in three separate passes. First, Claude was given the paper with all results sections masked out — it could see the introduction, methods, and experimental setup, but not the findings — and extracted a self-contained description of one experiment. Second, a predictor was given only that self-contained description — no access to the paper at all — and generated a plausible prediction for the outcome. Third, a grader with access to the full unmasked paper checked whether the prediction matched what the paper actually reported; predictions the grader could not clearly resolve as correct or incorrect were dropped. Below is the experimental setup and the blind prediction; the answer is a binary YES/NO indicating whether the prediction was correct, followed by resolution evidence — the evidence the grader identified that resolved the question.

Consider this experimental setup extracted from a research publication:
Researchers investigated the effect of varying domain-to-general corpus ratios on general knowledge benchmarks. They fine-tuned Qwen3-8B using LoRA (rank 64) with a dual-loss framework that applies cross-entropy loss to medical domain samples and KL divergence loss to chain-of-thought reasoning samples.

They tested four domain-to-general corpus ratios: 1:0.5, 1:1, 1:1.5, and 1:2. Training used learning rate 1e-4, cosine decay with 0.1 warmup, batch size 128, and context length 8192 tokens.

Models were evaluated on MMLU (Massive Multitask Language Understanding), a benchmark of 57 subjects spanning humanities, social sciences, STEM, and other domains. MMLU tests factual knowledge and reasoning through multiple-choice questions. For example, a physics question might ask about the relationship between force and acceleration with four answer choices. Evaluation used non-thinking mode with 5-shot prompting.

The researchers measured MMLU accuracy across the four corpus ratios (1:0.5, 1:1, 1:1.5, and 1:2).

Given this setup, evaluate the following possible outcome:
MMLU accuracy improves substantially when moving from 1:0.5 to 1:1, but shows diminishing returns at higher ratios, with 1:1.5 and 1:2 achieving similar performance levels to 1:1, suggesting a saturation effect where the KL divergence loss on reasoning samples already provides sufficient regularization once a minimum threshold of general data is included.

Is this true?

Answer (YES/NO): NO